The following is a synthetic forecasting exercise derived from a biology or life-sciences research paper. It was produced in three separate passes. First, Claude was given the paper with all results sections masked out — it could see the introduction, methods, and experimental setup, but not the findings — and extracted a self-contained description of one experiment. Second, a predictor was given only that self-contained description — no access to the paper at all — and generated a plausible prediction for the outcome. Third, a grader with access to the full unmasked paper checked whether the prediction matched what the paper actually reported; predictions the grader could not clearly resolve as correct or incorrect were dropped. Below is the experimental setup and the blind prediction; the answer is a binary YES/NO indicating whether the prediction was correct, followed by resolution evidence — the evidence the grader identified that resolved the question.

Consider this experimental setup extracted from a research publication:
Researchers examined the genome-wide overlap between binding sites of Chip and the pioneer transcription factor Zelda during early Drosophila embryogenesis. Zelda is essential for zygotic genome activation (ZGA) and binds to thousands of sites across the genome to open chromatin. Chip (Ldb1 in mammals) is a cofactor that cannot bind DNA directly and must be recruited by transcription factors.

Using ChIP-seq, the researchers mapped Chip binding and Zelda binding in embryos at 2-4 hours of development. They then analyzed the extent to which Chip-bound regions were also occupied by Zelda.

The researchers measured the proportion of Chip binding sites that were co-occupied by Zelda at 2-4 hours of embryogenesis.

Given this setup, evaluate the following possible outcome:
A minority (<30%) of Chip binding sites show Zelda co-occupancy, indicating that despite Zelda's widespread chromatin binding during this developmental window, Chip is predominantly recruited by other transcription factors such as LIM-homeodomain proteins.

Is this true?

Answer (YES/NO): NO